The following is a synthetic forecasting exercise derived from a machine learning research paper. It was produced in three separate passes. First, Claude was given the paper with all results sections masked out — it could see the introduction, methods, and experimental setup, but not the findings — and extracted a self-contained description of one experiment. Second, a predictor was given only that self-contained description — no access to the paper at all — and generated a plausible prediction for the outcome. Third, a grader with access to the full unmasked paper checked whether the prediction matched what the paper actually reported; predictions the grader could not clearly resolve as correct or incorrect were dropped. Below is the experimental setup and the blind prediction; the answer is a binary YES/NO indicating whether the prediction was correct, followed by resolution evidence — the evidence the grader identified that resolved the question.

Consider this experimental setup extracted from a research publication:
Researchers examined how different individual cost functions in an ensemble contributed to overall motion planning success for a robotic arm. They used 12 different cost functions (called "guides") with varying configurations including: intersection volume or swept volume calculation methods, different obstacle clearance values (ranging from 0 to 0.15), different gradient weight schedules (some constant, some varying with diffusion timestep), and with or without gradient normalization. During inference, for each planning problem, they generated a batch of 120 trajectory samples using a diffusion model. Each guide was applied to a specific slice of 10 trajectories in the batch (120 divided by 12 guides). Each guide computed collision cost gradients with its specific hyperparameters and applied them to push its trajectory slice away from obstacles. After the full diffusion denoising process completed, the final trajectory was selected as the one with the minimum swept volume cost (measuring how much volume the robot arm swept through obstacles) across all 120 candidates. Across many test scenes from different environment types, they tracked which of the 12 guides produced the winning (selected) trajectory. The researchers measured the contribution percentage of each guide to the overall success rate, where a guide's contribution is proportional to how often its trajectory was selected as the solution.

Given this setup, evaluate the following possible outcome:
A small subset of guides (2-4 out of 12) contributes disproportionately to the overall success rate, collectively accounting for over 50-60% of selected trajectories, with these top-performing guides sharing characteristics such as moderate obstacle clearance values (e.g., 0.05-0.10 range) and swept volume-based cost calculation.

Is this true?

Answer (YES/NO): NO